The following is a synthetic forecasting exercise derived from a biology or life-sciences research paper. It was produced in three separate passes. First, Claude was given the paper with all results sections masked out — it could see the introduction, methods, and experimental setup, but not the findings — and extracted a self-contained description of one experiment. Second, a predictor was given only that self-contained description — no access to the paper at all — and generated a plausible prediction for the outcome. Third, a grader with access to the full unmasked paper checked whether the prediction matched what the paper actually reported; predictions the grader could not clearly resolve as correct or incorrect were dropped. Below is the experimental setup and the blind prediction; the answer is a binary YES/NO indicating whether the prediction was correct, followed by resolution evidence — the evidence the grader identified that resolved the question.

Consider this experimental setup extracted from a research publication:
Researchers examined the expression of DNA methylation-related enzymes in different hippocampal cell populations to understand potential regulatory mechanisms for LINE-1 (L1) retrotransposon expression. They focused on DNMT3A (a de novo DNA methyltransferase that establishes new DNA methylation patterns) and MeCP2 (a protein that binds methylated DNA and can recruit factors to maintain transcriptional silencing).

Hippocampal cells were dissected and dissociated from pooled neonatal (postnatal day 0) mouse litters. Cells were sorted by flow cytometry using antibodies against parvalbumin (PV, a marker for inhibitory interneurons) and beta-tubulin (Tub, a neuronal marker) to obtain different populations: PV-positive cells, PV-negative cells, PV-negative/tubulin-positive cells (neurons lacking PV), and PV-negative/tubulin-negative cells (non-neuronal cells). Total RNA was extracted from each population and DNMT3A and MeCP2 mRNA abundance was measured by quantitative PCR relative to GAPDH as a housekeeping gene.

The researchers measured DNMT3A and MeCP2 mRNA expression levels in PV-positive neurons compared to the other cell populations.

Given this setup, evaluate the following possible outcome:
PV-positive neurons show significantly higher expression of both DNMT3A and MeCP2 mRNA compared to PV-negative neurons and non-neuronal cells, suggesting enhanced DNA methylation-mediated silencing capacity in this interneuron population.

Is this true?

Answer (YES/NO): NO